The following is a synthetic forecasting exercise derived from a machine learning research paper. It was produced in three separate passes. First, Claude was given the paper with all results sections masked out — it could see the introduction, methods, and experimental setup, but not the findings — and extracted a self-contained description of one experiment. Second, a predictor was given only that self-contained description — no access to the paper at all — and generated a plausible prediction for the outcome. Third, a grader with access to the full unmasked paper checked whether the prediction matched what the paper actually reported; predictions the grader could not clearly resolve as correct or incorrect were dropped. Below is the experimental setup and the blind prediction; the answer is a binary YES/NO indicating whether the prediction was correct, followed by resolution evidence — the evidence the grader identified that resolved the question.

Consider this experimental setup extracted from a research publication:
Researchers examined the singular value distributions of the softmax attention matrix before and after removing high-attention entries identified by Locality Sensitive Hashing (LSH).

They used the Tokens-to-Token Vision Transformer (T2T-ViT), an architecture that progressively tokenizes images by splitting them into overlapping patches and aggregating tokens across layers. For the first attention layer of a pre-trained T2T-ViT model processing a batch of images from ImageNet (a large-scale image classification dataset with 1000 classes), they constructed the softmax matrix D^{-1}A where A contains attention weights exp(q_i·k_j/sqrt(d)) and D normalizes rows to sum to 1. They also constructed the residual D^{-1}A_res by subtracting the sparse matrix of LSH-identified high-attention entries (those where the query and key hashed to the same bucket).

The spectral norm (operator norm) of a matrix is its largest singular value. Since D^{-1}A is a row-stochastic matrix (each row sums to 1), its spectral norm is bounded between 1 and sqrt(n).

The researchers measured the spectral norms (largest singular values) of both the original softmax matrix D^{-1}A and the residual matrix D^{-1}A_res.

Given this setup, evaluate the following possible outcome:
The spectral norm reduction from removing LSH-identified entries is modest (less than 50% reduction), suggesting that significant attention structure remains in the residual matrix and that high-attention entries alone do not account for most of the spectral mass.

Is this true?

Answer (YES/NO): NO